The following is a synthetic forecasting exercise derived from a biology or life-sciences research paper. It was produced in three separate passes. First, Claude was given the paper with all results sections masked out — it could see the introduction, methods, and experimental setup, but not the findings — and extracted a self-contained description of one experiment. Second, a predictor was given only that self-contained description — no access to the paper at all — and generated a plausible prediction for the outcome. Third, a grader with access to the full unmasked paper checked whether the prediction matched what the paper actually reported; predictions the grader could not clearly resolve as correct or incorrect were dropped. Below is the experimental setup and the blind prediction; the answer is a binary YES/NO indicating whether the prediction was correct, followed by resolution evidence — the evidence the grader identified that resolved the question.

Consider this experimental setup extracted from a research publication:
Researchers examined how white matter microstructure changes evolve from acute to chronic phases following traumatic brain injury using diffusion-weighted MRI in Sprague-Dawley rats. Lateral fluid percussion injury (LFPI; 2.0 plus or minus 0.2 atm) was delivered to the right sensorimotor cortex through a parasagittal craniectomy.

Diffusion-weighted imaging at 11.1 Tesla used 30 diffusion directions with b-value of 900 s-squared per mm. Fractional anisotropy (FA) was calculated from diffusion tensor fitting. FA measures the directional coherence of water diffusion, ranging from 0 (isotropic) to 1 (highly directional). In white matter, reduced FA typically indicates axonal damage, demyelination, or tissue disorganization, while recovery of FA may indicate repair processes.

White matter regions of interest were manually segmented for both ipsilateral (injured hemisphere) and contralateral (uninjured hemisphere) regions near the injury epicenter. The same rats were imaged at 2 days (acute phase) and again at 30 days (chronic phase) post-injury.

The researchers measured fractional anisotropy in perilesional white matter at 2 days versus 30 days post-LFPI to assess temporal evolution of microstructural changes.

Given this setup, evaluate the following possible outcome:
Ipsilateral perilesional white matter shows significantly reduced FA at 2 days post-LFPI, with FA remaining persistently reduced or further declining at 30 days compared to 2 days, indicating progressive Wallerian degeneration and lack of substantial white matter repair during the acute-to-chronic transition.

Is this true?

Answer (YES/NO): NO